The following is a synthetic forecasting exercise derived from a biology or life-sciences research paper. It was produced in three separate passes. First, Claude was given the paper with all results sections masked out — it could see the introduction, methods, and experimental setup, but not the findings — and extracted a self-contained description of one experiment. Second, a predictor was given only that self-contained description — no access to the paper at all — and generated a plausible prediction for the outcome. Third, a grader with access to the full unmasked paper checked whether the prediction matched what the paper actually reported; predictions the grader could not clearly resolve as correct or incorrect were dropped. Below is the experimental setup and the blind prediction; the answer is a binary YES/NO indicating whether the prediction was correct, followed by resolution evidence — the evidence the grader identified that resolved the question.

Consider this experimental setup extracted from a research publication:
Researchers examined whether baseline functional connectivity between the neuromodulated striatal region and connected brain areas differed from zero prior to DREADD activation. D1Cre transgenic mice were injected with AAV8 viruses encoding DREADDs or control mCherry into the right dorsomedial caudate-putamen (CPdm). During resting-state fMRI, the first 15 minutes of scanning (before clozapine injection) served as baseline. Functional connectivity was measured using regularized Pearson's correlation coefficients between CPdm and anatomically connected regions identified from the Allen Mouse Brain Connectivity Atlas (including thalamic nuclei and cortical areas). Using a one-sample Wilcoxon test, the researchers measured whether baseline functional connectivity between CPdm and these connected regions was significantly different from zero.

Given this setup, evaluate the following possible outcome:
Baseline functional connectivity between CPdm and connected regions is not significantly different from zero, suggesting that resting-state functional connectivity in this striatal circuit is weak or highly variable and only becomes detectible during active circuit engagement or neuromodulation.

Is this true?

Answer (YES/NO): NO